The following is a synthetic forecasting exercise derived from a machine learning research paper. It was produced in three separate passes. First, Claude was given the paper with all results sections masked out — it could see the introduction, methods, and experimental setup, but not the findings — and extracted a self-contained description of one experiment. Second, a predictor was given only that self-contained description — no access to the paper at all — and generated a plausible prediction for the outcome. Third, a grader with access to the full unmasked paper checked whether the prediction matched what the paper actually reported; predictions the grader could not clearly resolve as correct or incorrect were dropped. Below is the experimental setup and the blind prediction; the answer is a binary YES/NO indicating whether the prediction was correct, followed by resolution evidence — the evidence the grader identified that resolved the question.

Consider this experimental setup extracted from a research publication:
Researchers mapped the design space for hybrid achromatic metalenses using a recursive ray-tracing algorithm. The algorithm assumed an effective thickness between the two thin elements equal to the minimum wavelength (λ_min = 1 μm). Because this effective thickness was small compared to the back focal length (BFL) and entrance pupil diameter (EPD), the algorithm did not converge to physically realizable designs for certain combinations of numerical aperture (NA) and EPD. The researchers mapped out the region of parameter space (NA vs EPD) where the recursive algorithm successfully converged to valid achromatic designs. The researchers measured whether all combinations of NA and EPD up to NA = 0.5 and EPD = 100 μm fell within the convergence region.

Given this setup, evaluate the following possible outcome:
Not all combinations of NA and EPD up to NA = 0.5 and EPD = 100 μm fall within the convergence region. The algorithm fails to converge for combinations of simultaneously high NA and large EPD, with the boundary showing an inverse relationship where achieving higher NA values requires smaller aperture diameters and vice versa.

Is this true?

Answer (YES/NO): YES